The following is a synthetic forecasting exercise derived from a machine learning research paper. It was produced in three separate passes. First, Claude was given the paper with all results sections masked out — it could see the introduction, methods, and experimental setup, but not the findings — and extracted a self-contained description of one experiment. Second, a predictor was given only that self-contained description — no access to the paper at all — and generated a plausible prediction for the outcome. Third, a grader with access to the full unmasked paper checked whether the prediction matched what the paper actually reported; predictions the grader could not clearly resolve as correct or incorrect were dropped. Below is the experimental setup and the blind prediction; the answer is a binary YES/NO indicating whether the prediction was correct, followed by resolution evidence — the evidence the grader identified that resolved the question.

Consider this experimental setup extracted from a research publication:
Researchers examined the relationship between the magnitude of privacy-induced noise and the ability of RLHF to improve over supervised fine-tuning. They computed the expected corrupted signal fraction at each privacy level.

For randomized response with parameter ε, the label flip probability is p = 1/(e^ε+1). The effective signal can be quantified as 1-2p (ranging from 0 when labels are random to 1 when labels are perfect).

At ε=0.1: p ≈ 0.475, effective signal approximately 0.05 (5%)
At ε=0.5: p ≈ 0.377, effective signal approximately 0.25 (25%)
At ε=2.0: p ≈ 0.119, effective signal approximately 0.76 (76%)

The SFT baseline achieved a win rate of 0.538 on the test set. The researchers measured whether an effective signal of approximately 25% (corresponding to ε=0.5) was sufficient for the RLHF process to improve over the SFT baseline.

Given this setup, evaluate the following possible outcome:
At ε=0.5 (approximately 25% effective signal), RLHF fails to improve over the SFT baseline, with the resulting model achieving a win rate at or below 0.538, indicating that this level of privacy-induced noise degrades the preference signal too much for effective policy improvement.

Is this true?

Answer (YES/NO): NO